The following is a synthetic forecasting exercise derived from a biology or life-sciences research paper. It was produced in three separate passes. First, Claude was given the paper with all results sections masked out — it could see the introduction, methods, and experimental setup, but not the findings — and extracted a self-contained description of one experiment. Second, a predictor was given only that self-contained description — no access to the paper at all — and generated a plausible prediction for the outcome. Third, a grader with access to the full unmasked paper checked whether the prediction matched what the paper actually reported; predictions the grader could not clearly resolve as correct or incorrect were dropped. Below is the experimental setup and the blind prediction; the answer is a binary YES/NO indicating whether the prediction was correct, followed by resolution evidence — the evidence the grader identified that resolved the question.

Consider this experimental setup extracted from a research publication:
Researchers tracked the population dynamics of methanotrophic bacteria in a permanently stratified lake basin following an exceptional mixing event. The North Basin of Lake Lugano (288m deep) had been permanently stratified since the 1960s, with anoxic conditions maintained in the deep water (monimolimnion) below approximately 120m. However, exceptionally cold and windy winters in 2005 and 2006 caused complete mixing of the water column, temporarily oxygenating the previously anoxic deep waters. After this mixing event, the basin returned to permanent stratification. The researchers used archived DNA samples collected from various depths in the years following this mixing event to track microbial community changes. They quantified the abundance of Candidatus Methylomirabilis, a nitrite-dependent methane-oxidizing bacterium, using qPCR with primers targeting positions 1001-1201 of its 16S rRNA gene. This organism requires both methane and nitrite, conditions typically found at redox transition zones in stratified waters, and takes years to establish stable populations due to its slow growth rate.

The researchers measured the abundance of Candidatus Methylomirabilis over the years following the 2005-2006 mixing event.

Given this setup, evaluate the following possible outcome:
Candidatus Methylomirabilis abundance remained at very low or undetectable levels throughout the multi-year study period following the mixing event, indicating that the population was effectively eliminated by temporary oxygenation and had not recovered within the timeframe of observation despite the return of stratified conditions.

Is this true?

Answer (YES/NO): NO